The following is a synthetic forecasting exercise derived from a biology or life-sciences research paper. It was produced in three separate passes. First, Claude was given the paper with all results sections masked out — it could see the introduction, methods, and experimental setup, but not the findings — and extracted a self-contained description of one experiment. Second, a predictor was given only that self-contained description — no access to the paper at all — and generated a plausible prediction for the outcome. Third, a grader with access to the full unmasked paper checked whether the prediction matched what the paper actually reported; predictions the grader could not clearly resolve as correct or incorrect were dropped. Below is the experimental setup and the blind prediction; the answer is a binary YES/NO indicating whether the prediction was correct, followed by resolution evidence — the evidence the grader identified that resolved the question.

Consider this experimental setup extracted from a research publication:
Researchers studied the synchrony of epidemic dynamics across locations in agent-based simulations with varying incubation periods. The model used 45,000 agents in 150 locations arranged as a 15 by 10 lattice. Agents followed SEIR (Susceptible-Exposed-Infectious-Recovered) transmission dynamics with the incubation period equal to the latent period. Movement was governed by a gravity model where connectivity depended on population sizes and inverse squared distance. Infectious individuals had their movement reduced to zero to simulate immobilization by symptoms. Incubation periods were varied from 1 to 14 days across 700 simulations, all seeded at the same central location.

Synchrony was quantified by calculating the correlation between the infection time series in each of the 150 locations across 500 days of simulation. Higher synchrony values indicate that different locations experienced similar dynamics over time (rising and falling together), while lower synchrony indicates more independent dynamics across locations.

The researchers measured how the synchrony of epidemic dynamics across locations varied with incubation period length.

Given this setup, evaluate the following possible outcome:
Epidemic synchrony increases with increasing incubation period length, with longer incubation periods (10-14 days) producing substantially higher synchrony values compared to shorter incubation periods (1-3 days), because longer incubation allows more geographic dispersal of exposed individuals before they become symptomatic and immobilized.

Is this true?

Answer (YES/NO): NO